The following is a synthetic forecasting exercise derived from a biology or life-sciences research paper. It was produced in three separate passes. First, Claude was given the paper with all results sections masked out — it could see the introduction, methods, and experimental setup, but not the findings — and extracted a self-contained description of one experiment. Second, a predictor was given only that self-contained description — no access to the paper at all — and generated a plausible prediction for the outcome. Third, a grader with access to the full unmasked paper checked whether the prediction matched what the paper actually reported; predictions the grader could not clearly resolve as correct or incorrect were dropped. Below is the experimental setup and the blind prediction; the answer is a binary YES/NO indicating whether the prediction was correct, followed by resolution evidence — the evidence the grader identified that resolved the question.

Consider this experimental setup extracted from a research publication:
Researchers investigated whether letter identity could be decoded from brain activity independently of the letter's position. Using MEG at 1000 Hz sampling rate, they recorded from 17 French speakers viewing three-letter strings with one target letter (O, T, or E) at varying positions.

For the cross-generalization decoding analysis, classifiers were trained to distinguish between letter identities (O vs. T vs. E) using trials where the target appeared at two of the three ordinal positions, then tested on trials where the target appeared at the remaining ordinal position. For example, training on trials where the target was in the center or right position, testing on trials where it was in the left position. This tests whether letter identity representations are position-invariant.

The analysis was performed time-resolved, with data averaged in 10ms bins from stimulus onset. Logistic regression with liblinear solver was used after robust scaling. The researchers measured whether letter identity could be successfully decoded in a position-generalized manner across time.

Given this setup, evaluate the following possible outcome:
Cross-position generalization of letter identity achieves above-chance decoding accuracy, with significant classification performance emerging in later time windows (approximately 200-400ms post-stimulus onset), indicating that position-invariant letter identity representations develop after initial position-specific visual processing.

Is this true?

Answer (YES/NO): NO